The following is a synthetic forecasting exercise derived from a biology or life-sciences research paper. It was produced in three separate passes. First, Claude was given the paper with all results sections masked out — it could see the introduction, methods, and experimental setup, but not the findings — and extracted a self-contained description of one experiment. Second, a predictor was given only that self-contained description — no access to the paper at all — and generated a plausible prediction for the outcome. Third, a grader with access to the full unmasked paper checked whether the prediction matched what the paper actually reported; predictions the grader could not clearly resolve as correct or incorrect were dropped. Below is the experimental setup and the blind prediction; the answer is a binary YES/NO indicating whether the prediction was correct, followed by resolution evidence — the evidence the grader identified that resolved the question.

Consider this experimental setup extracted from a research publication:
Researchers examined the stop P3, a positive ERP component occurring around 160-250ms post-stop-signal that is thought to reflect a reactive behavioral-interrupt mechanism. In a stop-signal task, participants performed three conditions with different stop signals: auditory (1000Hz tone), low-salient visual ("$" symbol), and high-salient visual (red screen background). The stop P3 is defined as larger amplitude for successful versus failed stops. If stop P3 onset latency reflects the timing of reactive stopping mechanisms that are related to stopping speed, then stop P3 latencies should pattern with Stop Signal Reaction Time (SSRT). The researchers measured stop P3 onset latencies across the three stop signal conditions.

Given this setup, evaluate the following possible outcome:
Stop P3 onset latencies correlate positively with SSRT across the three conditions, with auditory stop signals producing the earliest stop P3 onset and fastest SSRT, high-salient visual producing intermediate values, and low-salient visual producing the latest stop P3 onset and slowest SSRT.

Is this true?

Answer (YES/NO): NO